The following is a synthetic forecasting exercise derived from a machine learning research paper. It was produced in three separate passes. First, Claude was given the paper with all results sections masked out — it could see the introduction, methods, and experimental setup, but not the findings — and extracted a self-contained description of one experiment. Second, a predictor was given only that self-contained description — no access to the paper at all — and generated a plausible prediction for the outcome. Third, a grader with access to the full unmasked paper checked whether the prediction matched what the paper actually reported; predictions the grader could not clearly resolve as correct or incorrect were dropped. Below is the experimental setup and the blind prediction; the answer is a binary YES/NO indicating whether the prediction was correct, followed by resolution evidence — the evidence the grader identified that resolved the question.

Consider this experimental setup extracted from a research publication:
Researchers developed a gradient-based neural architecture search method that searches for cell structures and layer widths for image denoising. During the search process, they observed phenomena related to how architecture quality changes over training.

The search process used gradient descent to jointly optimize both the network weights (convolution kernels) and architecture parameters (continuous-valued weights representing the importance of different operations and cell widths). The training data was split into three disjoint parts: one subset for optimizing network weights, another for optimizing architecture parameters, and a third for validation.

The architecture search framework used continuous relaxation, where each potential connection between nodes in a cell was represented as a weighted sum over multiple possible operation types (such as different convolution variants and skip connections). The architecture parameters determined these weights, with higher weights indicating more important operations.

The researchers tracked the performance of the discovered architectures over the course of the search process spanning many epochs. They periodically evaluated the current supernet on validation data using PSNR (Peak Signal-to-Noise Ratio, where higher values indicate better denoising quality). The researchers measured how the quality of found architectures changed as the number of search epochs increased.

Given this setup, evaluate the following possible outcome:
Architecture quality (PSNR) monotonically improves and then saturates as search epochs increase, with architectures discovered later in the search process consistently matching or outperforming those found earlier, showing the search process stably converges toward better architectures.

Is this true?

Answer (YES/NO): NO